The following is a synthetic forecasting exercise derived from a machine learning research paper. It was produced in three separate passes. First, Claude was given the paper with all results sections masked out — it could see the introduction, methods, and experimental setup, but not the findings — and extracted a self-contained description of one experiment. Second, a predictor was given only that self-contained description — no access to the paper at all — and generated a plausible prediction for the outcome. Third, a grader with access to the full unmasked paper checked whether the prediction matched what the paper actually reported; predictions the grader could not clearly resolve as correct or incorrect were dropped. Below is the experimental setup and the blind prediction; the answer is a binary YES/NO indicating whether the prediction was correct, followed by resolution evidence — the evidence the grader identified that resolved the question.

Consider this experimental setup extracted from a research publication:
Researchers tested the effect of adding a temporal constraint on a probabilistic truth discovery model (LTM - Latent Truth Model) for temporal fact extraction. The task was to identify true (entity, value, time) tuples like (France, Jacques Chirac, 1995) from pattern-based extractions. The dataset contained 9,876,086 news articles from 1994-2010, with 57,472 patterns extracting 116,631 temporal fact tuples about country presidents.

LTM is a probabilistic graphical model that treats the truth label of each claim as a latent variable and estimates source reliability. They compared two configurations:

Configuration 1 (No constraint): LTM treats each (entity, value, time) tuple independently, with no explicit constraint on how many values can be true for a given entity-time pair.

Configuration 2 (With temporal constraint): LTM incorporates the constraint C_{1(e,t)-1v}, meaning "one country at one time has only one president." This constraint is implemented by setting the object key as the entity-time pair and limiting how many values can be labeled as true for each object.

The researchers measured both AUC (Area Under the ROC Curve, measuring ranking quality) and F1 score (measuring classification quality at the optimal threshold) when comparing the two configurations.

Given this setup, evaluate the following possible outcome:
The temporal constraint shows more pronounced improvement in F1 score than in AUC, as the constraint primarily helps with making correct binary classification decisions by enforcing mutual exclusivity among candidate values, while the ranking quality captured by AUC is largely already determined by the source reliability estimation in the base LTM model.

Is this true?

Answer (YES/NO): NO